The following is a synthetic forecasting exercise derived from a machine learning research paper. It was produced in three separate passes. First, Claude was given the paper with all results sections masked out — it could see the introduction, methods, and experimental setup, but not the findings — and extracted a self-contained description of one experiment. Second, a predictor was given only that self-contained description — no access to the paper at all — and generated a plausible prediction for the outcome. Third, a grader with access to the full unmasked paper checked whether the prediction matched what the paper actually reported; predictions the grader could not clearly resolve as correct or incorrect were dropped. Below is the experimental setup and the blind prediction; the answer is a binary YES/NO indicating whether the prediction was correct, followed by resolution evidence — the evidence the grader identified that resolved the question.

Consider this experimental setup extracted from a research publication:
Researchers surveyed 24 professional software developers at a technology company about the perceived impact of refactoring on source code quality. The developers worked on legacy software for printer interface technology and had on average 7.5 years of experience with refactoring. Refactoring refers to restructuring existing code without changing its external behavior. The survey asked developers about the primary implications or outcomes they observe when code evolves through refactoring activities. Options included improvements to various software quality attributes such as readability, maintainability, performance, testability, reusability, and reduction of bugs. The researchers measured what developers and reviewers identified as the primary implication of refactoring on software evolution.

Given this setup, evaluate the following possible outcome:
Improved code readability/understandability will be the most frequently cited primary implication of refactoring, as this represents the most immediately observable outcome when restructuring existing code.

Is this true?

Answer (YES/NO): YES